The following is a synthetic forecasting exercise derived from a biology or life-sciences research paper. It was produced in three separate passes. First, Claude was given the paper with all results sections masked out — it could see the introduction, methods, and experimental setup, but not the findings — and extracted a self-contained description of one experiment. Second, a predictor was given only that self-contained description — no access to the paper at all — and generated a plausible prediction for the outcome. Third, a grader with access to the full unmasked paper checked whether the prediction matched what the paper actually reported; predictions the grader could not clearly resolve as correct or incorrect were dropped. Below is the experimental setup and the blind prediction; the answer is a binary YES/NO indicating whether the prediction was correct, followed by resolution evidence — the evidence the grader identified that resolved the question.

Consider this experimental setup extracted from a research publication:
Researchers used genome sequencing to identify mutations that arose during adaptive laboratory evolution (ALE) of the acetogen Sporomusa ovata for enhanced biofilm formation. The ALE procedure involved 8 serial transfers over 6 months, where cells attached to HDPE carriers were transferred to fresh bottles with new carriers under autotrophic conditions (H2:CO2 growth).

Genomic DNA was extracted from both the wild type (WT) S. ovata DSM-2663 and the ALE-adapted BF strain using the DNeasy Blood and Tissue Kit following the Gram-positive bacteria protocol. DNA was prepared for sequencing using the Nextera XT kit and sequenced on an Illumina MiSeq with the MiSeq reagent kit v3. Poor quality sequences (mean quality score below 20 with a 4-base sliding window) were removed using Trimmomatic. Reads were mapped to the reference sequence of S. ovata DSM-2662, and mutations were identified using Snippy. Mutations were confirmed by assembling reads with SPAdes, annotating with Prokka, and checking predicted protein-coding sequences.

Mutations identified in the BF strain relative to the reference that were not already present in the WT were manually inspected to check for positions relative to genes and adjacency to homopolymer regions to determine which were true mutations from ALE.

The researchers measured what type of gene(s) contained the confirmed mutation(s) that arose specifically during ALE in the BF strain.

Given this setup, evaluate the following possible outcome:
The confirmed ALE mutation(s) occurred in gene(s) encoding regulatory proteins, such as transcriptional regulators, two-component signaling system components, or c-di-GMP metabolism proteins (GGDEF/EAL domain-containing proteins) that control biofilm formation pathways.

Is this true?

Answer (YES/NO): NO